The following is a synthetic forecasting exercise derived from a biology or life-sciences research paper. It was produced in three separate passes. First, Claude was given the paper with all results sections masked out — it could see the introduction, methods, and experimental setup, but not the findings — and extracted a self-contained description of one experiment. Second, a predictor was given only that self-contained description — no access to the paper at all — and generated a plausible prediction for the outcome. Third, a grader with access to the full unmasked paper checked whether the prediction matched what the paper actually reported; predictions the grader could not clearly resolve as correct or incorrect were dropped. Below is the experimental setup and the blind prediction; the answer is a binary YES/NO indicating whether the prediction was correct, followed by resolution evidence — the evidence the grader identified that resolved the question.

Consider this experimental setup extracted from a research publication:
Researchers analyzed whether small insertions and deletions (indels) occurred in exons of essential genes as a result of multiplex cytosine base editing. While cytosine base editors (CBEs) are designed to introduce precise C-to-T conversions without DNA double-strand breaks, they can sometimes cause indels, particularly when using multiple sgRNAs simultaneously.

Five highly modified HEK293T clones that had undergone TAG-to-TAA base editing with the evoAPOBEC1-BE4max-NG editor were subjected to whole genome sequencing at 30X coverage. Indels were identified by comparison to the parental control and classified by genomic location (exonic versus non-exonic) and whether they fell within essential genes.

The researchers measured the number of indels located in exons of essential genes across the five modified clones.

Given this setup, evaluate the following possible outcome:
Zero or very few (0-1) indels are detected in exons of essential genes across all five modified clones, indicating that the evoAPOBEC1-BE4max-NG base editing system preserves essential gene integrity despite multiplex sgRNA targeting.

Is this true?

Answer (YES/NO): YES